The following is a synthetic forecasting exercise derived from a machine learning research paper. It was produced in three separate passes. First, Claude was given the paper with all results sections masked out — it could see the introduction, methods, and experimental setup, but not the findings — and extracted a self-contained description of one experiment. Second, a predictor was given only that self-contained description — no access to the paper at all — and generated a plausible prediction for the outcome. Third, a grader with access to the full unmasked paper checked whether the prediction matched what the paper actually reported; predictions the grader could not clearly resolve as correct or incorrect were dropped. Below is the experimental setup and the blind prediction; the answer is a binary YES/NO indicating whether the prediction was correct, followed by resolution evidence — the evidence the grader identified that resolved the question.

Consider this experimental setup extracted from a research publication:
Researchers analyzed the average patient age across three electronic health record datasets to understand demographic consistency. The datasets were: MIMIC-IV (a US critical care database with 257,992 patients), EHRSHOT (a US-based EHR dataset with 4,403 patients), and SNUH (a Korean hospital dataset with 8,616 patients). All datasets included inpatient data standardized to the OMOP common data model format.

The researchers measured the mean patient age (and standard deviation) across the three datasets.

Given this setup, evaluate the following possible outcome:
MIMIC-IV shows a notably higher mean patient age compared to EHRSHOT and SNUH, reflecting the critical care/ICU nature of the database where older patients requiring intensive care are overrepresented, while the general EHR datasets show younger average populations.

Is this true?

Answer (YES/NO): NO